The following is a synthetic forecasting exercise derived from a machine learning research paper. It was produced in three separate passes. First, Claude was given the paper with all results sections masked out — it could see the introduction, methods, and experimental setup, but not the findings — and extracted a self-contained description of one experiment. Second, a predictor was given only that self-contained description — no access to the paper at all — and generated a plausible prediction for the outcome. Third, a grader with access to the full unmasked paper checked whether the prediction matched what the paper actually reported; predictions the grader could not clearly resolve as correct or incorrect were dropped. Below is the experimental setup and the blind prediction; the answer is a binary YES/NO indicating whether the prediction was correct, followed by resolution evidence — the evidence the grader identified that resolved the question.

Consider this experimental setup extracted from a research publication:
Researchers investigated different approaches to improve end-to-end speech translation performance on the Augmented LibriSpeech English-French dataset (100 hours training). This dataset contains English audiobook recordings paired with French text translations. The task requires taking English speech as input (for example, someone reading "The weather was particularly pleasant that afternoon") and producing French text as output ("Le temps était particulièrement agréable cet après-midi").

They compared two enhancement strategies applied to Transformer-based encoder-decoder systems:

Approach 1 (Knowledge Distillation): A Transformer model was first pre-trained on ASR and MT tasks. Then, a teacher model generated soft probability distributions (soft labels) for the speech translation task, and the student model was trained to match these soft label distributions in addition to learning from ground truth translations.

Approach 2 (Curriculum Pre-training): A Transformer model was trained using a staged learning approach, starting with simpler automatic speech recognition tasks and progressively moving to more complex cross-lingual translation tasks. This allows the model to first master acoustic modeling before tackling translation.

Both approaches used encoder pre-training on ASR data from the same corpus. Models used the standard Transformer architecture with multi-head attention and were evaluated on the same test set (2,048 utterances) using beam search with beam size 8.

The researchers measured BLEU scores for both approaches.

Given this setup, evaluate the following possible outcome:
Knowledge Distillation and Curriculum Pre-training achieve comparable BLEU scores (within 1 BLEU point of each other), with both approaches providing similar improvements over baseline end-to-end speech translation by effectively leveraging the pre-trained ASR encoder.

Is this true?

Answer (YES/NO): YES